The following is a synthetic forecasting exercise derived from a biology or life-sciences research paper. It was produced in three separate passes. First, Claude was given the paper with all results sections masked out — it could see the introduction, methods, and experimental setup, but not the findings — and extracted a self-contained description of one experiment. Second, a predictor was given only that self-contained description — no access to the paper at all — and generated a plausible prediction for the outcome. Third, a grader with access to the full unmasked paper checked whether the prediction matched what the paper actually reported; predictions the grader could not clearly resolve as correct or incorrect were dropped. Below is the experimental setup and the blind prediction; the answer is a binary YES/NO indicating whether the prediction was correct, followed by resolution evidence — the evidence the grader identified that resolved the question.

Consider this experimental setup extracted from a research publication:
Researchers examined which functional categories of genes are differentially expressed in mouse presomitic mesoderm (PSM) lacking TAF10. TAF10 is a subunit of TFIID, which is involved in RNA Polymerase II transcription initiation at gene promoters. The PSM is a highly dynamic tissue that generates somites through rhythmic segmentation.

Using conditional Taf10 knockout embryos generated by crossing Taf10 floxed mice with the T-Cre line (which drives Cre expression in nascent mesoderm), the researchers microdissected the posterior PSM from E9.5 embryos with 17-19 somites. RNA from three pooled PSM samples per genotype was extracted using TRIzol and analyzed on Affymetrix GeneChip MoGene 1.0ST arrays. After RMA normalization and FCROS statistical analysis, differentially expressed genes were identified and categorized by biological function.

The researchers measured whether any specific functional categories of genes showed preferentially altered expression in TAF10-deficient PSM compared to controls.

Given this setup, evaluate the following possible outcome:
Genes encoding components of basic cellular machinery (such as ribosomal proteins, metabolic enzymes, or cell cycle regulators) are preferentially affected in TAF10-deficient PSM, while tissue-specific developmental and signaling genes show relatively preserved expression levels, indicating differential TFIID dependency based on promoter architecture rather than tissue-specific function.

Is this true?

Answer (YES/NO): NO